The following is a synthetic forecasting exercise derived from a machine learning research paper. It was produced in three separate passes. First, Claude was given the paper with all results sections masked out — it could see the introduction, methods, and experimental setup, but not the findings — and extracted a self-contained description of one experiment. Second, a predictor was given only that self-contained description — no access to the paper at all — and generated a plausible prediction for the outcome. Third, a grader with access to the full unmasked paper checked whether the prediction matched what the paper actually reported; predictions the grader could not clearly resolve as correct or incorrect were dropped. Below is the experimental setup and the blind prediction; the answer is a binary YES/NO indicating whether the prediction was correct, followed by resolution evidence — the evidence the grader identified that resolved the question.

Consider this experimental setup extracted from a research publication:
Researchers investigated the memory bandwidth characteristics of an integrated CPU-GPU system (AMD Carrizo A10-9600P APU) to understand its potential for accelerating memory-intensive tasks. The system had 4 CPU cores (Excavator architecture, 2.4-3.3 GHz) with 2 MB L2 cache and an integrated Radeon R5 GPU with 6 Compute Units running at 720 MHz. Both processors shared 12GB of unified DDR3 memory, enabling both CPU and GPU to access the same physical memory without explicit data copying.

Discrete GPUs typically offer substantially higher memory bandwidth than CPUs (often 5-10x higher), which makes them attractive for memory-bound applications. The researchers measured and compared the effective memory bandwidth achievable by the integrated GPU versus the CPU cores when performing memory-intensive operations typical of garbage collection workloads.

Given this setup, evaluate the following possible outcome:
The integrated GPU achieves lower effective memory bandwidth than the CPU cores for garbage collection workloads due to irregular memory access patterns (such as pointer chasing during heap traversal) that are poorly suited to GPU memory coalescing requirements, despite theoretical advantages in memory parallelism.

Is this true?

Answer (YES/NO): NO